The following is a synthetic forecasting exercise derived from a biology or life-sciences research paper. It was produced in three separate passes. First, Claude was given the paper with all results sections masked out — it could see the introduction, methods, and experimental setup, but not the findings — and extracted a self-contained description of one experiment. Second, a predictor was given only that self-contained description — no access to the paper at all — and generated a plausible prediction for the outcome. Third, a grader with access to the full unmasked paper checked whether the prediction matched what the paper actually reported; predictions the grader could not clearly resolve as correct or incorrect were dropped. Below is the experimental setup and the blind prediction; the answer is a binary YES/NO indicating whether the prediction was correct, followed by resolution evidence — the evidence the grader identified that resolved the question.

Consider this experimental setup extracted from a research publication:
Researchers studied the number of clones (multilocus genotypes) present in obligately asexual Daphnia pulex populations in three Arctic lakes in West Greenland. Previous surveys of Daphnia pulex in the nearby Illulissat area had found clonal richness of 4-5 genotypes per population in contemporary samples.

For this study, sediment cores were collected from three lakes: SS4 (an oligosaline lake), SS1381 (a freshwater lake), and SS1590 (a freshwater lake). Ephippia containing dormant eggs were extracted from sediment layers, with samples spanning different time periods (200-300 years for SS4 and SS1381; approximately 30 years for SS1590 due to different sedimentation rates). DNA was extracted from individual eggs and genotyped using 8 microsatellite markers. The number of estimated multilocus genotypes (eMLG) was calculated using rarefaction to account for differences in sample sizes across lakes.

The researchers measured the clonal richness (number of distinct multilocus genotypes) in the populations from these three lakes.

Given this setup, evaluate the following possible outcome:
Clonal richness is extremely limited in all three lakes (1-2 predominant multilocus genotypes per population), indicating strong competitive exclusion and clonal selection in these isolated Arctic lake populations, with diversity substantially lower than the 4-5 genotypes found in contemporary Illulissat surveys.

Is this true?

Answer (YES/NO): NO